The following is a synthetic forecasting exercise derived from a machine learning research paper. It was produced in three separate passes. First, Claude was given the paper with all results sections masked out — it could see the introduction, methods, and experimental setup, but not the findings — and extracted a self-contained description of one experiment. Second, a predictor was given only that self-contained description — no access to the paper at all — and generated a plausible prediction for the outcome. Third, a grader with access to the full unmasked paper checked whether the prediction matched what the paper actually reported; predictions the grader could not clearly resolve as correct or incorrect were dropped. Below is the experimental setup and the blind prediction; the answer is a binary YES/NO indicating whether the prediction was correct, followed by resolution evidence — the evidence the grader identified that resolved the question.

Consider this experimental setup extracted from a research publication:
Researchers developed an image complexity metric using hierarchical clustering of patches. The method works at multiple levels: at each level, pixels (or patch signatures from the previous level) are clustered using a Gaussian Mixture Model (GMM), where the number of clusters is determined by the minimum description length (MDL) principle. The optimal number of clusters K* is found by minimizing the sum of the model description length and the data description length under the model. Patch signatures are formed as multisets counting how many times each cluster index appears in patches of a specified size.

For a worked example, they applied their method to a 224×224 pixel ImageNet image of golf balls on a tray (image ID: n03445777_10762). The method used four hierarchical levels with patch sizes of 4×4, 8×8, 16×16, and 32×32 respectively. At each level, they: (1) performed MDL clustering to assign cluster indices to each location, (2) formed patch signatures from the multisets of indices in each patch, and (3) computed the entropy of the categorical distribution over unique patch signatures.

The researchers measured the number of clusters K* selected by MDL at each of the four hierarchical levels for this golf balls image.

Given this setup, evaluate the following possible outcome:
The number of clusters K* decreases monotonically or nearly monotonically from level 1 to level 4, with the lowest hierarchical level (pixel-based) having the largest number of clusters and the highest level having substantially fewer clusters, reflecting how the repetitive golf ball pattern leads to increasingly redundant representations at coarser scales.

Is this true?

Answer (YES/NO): NO